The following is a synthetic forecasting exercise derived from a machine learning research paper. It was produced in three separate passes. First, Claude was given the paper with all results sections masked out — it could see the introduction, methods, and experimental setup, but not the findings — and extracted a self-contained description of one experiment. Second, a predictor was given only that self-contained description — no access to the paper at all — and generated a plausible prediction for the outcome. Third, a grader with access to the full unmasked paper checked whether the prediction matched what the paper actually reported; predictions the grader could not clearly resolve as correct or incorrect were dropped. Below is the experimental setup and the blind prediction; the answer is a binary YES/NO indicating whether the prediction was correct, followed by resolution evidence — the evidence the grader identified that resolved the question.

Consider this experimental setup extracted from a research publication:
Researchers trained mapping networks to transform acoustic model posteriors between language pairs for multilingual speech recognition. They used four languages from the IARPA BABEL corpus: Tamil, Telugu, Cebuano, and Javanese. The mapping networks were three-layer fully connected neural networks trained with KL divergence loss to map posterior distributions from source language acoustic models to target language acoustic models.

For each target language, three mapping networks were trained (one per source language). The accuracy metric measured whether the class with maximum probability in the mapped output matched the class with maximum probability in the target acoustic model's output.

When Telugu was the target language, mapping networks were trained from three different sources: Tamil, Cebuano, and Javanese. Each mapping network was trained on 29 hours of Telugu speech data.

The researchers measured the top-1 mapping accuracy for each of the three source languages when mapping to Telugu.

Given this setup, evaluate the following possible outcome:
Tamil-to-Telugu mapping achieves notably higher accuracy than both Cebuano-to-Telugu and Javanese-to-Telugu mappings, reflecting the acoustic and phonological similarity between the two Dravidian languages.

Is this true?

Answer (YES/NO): NO